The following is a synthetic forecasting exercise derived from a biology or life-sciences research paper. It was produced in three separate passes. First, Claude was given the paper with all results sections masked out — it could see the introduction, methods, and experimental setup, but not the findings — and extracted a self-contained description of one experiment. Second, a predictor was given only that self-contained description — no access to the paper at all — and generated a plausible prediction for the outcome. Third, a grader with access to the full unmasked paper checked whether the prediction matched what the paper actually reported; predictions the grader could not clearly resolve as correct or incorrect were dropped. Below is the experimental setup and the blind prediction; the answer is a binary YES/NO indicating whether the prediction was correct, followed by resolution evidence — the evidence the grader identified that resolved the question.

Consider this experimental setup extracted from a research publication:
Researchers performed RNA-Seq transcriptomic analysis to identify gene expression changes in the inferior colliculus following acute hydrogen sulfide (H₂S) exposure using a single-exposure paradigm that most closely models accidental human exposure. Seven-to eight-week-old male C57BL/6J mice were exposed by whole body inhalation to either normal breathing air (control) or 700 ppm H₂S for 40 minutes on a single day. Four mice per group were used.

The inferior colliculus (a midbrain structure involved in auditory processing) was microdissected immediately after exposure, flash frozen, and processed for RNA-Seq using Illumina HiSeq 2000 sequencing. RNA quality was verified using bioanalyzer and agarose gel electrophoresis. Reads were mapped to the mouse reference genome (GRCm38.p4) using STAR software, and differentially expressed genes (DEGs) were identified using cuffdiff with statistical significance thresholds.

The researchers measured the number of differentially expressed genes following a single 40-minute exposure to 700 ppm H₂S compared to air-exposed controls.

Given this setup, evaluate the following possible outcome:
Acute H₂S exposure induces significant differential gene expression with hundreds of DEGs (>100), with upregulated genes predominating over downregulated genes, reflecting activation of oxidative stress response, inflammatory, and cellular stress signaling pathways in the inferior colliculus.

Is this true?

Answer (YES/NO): YES